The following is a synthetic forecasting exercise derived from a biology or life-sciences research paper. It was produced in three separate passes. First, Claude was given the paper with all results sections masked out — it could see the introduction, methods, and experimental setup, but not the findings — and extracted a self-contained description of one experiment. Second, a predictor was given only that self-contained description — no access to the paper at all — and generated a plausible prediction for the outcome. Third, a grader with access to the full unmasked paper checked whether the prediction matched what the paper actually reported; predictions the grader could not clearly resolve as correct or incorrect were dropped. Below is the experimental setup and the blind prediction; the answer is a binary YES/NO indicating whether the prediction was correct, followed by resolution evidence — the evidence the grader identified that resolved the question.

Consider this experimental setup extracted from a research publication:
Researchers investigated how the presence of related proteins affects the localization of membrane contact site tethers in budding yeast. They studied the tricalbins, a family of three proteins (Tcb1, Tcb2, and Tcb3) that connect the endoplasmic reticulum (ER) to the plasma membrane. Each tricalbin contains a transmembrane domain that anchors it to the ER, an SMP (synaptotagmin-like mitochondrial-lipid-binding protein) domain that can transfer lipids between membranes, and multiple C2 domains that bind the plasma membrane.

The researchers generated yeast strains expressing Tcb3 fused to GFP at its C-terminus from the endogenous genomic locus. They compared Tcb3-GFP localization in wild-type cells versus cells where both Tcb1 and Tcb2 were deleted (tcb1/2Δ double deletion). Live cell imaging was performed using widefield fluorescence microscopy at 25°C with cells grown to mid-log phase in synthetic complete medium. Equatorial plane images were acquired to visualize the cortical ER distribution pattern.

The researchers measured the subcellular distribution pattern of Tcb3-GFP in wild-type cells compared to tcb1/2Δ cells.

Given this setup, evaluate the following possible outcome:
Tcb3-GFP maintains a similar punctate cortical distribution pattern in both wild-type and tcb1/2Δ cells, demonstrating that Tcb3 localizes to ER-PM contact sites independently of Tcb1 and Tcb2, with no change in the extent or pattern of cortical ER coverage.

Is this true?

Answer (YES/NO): NO